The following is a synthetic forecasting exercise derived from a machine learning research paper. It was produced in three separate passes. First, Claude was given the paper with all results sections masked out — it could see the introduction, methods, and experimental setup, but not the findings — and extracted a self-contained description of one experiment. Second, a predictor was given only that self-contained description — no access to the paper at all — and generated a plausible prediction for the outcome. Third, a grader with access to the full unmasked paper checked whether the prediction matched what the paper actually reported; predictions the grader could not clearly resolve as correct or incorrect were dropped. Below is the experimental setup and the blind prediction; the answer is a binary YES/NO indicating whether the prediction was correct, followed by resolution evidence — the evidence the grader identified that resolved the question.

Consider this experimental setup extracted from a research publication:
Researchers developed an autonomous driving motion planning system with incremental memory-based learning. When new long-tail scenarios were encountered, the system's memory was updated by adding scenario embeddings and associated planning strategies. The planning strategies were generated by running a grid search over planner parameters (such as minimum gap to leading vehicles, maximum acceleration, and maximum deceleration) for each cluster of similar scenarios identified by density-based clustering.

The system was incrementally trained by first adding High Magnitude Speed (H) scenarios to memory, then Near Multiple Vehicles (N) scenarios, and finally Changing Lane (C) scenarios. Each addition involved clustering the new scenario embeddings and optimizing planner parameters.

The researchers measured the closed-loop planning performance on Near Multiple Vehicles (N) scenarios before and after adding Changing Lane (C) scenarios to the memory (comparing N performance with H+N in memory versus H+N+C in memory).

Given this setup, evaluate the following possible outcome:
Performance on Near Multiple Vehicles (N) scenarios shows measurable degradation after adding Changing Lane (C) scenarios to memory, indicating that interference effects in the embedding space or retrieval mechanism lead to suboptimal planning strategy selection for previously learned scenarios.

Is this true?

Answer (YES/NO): YES